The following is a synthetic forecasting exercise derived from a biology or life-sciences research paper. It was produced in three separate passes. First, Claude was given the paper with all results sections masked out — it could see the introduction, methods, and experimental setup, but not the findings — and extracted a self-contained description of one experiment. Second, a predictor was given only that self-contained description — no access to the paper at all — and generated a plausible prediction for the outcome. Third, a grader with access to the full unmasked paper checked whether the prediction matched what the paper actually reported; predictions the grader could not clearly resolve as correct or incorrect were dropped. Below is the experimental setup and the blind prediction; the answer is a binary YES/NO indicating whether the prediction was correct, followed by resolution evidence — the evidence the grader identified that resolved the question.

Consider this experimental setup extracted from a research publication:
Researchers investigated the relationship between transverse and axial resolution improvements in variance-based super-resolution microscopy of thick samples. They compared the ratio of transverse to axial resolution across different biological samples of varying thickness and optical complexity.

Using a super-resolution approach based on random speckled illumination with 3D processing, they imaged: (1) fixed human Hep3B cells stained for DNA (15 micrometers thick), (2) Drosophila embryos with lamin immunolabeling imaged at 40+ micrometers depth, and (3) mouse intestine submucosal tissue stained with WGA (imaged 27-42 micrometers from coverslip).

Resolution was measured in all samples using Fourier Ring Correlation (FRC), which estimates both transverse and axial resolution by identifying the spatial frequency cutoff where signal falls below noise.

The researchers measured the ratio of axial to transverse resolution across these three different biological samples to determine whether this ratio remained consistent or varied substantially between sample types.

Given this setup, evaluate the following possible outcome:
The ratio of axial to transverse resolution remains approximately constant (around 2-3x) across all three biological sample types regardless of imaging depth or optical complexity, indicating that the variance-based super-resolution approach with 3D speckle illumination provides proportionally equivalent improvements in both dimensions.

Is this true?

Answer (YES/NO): YES